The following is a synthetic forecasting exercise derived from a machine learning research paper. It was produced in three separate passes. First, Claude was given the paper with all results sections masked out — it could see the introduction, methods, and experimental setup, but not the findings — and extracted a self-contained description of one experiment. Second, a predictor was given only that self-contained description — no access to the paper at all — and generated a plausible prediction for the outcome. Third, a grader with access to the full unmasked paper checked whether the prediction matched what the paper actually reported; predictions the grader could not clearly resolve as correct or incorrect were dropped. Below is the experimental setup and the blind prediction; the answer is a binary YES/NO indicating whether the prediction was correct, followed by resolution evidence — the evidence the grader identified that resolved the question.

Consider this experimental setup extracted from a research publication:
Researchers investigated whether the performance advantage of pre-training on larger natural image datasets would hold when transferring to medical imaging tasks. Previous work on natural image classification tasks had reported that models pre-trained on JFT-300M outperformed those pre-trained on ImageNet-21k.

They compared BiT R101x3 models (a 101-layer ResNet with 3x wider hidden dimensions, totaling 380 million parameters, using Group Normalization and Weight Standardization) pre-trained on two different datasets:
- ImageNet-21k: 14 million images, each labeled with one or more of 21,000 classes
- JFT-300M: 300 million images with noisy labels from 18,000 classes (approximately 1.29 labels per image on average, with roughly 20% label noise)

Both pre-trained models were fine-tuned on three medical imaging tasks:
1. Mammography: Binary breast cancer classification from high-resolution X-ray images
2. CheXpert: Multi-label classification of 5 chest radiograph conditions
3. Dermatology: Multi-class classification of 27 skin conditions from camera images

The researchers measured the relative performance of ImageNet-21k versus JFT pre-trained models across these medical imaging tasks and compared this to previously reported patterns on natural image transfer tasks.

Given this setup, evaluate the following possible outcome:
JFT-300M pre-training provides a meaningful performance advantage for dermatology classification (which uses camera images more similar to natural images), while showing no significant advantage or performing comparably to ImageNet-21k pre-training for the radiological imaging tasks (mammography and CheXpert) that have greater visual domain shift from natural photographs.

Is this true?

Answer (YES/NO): NO